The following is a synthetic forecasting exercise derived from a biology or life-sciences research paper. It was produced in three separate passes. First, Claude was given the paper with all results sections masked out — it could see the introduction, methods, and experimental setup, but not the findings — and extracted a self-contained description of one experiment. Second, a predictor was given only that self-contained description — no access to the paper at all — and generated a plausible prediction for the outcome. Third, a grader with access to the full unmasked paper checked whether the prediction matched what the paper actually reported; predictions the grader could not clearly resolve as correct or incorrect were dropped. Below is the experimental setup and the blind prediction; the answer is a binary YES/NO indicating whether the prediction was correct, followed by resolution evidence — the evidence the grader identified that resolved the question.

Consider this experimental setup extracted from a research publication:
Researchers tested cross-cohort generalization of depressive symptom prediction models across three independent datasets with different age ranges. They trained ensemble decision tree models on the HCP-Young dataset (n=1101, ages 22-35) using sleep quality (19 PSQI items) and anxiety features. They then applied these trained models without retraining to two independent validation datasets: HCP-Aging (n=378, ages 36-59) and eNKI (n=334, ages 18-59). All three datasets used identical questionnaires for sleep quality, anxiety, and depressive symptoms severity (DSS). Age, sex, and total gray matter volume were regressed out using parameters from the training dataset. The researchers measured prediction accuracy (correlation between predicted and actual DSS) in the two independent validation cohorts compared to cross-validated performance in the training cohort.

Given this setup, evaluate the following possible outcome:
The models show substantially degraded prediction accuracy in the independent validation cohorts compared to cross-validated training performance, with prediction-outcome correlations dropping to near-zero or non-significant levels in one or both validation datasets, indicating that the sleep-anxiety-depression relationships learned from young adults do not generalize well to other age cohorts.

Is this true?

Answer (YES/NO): NO